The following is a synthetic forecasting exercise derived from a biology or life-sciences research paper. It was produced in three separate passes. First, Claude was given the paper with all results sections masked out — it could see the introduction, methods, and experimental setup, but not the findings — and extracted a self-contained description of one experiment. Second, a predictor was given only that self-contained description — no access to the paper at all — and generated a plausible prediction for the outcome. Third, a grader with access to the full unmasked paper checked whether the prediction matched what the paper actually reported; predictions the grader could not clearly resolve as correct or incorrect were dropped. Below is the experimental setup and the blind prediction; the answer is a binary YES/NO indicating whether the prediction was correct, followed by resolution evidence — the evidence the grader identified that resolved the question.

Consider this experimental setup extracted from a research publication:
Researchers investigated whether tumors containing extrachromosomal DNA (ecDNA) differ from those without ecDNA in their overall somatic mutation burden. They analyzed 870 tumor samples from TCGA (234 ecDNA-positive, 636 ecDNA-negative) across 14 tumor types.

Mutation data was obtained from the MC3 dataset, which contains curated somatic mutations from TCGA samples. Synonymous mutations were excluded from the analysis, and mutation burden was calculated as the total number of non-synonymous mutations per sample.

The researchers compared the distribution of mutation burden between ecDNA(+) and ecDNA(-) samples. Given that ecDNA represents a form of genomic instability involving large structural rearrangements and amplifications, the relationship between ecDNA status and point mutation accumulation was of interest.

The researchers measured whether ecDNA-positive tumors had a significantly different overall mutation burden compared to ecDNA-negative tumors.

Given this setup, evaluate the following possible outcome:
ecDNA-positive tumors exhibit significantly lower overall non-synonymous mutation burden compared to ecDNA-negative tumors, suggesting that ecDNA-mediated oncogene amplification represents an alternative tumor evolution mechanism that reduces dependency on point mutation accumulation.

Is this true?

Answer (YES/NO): NO